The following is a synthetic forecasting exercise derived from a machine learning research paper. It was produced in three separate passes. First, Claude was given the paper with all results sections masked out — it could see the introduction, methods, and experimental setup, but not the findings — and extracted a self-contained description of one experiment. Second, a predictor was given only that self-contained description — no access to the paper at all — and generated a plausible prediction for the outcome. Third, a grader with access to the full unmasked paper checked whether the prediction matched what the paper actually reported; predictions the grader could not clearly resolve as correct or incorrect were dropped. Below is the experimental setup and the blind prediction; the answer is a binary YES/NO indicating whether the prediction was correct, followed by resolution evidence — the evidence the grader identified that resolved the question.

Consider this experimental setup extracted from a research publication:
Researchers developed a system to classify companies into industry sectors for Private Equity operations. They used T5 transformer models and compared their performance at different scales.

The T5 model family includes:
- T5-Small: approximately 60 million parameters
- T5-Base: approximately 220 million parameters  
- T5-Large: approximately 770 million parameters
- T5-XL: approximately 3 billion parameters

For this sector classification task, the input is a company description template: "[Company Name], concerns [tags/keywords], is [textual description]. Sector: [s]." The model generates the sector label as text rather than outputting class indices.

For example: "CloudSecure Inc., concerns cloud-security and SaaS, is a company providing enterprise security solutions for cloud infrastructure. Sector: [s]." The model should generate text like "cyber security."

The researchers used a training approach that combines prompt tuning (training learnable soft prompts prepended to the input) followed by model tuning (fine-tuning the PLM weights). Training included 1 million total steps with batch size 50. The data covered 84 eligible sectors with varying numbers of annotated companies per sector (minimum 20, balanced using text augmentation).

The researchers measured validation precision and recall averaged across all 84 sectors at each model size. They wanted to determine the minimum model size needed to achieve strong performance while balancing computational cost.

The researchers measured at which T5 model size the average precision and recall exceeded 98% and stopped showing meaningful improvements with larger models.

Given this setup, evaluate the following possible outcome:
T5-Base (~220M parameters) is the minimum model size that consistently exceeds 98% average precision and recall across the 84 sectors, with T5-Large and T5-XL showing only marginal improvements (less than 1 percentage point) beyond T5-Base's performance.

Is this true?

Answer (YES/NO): NO